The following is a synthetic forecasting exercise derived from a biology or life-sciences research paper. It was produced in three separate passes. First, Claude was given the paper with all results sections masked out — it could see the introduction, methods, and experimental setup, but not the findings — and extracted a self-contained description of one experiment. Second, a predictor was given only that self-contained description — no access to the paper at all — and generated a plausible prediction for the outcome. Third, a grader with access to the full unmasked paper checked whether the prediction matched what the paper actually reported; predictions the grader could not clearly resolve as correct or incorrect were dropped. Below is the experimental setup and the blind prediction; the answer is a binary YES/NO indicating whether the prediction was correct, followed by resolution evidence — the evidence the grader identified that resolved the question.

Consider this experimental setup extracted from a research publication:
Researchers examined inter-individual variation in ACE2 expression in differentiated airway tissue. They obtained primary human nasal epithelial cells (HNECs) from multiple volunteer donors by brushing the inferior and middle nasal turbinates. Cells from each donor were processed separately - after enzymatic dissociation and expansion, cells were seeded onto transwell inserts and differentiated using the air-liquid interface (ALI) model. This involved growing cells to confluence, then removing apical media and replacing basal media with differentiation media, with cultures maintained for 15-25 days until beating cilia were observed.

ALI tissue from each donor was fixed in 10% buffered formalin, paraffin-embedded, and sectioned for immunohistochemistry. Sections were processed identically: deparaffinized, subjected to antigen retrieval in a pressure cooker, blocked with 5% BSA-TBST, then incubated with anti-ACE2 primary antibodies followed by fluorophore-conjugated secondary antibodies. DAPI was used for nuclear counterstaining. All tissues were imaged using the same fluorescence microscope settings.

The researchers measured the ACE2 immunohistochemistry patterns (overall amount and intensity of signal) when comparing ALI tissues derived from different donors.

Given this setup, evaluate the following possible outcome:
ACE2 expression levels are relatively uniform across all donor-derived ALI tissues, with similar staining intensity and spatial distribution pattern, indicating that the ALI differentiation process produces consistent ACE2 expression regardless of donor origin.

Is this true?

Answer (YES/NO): NO